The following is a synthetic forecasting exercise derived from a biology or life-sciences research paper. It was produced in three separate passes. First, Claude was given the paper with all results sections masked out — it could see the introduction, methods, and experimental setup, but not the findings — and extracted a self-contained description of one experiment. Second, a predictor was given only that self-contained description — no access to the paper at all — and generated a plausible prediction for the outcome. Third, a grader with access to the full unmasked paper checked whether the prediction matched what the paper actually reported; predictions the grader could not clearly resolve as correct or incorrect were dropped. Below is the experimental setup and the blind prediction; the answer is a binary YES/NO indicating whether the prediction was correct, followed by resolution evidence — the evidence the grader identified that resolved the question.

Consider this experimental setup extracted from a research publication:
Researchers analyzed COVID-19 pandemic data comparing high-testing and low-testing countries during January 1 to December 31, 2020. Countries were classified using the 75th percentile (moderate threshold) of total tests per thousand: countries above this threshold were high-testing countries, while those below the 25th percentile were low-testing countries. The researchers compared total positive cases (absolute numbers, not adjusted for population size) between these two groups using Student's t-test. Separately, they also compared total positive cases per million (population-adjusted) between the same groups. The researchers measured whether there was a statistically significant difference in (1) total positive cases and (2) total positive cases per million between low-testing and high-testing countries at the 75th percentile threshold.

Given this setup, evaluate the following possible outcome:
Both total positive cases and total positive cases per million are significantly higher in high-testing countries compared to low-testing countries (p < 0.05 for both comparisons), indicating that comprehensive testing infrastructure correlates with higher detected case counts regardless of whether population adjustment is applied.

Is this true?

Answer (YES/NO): NO